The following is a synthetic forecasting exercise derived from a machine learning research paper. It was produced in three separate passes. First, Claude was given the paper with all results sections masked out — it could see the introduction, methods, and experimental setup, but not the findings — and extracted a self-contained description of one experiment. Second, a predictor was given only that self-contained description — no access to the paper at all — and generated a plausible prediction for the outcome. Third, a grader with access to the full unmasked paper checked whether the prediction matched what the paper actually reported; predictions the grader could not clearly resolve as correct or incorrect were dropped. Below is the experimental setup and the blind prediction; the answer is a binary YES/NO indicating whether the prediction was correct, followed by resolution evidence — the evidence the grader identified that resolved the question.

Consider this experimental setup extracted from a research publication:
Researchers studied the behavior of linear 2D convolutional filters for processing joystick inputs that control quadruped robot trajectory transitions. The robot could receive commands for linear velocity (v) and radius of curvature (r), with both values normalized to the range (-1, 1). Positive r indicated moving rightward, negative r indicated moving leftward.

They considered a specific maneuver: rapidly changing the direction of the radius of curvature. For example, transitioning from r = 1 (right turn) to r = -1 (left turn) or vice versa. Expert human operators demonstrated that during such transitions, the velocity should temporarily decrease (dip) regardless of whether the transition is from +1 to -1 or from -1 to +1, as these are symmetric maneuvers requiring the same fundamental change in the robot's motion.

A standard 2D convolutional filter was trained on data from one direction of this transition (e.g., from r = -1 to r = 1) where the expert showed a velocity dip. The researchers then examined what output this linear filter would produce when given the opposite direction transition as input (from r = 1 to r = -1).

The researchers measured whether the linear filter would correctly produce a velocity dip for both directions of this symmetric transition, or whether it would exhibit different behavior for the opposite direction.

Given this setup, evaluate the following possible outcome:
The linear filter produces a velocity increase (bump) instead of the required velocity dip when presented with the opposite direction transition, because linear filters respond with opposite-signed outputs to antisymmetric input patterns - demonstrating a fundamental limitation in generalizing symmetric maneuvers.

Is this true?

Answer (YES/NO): YES